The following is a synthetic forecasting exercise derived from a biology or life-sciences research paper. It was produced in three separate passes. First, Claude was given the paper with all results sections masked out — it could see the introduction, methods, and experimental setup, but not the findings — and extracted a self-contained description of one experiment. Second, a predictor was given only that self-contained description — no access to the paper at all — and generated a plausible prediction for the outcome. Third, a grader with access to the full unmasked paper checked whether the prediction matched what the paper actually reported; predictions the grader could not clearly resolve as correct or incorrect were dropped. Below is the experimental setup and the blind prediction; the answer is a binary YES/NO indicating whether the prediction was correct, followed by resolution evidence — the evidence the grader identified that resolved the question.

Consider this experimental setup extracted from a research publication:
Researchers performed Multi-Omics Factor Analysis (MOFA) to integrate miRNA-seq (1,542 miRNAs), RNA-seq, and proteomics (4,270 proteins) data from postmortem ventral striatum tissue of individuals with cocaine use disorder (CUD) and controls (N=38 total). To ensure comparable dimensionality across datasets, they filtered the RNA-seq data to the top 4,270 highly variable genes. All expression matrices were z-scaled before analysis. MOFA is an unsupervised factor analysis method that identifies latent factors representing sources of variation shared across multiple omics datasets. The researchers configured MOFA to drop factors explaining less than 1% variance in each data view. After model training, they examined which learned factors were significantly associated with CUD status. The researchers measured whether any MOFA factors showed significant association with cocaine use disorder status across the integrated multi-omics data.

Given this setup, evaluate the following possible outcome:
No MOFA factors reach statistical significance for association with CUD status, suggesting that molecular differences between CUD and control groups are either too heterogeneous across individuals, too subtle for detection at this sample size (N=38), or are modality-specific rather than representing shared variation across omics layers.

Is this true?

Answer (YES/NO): NO